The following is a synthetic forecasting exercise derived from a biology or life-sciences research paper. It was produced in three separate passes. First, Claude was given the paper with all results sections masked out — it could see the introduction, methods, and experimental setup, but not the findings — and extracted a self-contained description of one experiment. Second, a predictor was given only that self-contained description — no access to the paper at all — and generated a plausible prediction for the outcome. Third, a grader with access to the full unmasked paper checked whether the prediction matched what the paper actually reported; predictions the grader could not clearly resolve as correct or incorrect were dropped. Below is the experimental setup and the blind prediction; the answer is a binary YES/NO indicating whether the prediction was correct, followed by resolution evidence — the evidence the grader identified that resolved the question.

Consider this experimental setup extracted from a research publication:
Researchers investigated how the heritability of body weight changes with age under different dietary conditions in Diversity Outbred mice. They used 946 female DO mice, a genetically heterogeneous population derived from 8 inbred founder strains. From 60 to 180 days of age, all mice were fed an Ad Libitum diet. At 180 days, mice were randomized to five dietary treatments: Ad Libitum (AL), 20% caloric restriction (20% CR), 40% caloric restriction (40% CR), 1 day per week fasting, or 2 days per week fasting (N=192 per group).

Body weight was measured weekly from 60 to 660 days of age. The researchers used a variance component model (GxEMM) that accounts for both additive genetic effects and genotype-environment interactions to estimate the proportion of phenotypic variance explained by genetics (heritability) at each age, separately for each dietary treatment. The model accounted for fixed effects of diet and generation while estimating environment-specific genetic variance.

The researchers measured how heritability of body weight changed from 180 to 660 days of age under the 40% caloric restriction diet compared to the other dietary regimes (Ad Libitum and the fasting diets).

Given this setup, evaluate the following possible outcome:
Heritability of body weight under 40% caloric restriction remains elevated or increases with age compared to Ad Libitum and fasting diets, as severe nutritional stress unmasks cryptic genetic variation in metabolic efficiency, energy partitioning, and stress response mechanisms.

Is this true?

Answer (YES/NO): YES